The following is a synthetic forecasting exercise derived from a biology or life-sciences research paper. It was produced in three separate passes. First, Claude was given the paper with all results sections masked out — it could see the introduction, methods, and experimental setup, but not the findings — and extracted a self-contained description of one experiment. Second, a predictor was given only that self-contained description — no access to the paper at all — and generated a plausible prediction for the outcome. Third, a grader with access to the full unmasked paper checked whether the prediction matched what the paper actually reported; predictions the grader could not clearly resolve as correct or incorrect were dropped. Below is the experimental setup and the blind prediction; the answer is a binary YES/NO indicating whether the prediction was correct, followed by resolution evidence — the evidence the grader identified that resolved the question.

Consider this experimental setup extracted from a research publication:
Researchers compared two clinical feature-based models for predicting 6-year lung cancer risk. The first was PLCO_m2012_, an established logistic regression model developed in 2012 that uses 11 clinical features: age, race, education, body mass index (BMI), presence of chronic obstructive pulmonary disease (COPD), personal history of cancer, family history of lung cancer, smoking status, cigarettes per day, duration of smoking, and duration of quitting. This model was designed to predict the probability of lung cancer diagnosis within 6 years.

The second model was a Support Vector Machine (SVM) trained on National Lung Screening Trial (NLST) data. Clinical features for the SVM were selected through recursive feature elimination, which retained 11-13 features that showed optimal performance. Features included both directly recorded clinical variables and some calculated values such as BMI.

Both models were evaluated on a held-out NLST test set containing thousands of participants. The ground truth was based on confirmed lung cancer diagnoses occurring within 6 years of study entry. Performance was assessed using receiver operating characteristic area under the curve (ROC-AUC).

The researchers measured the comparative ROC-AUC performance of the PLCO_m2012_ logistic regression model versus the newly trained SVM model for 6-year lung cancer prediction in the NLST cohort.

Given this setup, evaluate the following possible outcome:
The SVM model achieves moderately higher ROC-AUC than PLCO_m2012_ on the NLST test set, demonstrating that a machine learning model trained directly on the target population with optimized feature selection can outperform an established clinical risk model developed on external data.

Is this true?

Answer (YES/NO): NO